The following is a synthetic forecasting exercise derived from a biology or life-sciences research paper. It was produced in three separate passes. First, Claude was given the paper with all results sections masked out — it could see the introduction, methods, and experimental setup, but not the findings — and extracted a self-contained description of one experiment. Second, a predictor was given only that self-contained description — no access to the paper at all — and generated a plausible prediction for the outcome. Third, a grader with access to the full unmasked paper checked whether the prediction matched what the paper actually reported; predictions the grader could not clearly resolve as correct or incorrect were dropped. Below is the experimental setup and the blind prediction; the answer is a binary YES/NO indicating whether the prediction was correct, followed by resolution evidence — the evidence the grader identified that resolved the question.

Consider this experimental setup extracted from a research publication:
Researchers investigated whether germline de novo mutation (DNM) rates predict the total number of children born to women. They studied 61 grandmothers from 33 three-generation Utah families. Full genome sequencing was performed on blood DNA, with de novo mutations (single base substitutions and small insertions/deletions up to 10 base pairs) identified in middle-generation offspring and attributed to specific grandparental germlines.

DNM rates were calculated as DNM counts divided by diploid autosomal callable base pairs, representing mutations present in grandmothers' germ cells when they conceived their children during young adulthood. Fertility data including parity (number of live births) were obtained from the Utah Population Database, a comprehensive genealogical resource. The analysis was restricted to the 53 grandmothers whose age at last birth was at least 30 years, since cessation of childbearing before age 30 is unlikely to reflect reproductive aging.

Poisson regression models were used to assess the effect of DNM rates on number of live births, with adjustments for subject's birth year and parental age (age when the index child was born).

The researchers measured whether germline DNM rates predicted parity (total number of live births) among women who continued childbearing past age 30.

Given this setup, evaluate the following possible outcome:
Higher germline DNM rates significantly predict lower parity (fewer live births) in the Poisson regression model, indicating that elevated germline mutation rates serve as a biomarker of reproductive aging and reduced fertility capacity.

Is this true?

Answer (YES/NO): YES